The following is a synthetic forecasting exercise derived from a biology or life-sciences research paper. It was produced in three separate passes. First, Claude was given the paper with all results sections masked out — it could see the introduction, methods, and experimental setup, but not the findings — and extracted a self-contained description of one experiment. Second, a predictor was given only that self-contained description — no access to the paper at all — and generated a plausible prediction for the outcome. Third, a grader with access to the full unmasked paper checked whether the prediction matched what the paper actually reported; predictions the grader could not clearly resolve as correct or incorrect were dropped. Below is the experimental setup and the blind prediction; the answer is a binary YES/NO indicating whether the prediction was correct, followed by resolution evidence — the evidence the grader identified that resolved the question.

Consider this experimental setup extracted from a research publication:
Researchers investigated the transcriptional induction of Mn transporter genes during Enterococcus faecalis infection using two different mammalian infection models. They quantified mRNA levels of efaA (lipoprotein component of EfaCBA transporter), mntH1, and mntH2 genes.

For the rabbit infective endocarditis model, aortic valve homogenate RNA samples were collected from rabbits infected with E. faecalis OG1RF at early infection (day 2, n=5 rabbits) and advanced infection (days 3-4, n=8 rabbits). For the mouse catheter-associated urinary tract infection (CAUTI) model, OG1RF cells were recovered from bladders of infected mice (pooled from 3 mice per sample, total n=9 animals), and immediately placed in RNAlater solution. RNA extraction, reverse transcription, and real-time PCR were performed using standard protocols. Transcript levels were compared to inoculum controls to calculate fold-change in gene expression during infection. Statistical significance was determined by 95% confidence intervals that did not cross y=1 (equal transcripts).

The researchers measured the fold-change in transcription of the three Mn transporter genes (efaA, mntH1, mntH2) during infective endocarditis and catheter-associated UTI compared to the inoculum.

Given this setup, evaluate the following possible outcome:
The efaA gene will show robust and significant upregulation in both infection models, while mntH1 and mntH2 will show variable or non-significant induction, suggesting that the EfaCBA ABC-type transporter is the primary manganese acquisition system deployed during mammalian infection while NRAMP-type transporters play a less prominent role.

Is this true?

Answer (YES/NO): NO